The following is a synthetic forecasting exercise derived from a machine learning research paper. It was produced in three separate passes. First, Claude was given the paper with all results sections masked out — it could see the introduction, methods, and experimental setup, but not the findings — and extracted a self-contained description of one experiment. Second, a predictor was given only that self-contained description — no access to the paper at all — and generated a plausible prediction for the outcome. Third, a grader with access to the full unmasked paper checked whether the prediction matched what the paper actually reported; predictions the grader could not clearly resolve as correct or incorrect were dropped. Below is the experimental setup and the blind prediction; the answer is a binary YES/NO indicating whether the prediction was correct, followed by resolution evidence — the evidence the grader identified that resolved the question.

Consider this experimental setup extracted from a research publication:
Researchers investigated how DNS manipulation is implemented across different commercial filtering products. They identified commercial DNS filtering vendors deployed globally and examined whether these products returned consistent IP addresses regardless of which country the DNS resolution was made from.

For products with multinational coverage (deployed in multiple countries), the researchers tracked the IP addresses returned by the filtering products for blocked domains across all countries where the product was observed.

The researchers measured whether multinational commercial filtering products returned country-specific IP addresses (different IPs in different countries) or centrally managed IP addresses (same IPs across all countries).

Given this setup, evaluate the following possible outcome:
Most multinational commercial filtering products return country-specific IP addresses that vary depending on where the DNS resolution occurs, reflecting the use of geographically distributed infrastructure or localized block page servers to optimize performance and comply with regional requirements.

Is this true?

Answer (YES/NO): NO